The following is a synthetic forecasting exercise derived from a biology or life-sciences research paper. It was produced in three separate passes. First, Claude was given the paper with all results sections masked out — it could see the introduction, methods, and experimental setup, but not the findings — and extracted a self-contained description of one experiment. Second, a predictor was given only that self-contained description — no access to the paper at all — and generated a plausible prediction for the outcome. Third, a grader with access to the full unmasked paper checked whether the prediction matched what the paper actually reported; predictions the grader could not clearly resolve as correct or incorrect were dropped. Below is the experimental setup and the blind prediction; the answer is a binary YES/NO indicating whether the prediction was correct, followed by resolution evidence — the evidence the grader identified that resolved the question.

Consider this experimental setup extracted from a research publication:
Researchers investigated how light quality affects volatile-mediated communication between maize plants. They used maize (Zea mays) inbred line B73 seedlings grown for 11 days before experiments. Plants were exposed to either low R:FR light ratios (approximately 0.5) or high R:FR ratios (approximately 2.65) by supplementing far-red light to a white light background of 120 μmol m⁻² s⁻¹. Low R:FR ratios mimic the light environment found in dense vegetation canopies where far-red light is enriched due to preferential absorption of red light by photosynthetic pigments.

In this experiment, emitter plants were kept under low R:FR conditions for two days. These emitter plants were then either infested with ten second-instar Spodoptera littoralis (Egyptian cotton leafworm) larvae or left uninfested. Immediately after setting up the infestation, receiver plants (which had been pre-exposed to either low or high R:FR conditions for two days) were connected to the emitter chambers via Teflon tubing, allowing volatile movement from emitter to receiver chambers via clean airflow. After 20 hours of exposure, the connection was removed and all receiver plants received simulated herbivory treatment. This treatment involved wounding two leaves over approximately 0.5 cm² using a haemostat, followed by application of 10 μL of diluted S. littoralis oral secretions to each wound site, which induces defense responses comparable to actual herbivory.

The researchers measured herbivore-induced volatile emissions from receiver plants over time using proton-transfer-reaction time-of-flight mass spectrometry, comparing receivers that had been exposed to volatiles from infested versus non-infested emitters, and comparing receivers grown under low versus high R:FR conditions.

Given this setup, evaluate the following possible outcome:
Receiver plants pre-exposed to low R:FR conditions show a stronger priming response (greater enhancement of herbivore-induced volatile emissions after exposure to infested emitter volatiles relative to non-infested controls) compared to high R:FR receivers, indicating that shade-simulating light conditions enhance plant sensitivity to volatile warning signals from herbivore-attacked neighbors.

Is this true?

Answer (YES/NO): YES